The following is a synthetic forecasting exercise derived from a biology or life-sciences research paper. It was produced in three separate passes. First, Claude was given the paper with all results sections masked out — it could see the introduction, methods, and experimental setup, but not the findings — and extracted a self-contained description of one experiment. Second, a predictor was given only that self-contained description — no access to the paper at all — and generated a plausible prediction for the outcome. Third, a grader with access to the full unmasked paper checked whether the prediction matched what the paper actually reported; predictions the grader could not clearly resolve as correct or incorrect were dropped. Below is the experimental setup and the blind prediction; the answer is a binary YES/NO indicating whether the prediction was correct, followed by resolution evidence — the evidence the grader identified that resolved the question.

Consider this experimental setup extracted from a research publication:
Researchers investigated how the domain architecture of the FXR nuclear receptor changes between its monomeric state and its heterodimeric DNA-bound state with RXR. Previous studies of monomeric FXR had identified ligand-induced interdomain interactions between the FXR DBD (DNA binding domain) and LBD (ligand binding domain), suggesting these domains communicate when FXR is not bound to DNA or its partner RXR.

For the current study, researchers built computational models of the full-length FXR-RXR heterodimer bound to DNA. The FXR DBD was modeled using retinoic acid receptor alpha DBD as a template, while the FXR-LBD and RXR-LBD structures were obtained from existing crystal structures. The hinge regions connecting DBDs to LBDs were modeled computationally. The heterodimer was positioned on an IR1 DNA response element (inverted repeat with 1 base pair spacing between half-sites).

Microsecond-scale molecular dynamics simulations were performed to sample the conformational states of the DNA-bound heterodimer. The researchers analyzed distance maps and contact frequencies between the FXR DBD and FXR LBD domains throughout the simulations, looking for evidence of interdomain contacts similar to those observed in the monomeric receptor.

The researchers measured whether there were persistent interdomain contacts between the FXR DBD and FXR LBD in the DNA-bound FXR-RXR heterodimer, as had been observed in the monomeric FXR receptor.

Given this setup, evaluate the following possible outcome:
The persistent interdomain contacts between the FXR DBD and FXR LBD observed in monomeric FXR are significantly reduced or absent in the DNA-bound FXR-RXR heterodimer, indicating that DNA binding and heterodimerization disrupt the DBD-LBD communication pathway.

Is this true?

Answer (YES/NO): NO